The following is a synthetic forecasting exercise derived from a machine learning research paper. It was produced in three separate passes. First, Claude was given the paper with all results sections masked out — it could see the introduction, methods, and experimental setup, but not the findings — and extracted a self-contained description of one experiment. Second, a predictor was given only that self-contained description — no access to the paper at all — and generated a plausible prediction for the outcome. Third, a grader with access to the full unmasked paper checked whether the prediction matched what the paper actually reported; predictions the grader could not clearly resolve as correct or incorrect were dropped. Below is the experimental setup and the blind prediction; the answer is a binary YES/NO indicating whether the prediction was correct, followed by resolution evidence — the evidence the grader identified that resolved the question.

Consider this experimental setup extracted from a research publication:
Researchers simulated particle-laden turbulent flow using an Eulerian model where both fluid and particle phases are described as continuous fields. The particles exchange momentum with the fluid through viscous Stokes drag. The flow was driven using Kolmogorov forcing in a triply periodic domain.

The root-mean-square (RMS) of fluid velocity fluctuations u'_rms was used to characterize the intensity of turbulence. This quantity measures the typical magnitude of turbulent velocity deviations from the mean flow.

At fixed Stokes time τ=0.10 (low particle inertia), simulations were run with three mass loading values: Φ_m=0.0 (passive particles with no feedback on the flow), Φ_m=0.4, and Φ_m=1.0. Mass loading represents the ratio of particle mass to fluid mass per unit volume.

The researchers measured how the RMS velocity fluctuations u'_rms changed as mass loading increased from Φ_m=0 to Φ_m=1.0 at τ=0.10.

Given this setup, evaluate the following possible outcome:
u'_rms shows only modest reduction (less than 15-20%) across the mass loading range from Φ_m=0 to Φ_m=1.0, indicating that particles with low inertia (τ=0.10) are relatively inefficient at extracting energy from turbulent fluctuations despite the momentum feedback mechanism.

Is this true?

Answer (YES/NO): NO